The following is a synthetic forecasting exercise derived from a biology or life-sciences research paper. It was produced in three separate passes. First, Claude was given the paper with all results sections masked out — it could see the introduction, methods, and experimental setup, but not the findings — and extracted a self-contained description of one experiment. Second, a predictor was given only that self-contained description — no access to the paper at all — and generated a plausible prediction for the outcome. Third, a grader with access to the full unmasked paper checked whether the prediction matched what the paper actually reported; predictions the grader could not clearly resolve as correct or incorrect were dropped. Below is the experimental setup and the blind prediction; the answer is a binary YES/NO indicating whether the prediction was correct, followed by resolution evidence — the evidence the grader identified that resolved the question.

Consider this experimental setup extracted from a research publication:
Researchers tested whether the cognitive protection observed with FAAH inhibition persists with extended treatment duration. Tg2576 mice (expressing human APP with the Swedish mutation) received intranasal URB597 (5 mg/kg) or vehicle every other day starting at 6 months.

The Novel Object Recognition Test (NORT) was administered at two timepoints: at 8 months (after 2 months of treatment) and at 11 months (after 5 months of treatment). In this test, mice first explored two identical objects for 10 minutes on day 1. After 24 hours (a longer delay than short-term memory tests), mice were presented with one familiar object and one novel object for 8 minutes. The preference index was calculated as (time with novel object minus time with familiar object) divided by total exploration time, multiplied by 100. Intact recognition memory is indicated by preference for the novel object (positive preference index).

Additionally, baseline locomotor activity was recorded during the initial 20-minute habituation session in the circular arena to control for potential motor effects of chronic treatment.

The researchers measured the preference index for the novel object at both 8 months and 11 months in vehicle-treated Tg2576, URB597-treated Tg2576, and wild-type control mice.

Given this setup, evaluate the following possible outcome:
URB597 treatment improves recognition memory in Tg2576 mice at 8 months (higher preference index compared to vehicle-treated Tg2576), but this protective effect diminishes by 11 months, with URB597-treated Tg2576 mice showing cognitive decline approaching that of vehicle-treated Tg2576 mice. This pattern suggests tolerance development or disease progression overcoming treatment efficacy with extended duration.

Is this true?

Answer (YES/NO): NO